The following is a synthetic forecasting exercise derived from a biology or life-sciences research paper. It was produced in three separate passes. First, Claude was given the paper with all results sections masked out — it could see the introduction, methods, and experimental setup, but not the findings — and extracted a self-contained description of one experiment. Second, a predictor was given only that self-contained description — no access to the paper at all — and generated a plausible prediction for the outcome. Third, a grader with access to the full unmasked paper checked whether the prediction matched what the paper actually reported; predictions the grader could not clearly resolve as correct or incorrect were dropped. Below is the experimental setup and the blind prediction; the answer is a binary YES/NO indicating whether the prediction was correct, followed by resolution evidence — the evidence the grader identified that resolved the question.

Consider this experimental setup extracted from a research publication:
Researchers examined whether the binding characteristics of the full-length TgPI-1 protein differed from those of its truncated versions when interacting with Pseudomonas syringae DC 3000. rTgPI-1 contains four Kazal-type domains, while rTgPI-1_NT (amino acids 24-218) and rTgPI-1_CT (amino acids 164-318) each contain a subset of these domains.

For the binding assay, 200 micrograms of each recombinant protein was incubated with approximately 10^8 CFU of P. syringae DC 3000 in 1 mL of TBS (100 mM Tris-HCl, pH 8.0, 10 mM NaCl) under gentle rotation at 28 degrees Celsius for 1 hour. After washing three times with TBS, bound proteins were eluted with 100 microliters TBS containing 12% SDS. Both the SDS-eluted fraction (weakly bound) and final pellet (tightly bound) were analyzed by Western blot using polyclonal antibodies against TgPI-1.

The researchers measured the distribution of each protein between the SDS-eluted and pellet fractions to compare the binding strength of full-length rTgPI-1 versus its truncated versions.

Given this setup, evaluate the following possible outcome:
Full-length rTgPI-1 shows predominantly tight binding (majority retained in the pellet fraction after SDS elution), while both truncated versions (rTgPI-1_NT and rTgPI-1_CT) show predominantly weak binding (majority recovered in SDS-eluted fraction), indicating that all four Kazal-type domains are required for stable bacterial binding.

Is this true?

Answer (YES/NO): NO